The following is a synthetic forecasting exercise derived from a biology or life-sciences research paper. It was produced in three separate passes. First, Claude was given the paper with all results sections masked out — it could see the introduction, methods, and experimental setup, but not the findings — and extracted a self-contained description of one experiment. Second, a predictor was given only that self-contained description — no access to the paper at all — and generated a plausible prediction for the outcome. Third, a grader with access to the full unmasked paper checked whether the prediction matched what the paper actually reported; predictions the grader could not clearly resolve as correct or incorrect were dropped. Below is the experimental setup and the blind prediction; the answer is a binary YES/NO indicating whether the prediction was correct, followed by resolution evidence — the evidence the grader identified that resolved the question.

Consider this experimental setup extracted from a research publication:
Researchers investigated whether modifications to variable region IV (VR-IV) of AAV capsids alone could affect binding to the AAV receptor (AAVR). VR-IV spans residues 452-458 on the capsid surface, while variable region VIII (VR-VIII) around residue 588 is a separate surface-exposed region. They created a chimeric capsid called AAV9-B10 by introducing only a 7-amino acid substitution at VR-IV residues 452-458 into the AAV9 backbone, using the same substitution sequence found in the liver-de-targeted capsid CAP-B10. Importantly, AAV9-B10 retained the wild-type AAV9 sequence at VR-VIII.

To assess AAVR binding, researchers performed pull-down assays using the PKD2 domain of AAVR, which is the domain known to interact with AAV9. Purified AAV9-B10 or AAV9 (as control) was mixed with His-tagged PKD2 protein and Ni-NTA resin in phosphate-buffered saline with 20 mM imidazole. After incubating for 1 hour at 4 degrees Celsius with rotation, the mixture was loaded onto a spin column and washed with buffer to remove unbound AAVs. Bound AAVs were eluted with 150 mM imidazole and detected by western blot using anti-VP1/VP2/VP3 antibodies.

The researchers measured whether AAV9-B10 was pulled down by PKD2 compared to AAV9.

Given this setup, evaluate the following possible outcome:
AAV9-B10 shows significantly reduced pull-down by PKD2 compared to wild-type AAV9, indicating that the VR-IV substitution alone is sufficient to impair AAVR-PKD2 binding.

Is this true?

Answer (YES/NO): YES